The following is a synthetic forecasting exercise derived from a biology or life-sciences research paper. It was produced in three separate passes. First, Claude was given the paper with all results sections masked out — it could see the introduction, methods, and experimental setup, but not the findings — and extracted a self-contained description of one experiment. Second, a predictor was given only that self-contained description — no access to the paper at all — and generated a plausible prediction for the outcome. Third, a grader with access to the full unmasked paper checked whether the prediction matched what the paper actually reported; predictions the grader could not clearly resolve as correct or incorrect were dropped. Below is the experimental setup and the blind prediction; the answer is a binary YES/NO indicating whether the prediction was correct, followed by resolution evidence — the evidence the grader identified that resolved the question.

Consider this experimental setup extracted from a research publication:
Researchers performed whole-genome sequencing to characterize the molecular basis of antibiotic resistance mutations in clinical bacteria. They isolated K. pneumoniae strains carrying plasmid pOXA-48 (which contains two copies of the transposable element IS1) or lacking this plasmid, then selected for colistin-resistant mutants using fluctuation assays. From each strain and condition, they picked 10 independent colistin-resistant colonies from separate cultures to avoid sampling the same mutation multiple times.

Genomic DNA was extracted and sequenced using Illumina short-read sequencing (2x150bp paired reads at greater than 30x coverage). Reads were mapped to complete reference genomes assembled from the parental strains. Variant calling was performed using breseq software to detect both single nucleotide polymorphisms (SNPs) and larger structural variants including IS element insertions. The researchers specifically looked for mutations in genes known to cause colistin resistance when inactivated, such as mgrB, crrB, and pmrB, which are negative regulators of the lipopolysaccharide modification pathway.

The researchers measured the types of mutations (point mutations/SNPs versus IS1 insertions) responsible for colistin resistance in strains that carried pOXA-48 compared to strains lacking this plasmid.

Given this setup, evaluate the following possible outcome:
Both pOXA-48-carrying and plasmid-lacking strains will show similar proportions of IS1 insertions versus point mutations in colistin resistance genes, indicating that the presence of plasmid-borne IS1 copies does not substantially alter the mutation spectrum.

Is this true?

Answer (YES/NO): NO